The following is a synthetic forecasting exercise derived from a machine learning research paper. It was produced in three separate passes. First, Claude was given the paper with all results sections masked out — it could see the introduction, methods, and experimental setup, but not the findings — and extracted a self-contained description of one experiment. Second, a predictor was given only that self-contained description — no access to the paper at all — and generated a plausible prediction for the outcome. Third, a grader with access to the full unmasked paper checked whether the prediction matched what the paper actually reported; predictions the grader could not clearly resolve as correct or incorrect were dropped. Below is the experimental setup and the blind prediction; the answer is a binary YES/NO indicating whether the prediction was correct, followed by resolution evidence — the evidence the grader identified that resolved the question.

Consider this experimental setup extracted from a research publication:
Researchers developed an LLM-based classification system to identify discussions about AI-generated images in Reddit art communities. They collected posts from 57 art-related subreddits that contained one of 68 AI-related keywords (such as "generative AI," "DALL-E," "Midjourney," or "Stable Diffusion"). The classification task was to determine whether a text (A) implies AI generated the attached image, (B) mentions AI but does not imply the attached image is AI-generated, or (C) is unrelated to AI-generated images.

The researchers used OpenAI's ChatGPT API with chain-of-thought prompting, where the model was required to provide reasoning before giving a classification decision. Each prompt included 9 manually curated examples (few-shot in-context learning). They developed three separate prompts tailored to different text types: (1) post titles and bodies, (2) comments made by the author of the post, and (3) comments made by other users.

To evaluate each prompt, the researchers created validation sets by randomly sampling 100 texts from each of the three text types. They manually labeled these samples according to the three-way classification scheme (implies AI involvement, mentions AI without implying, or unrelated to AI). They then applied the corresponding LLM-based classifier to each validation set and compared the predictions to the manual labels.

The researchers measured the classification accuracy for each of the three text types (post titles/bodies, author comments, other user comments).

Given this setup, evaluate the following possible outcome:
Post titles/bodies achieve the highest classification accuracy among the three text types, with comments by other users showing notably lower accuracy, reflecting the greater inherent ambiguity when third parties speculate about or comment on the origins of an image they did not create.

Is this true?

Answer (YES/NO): NO